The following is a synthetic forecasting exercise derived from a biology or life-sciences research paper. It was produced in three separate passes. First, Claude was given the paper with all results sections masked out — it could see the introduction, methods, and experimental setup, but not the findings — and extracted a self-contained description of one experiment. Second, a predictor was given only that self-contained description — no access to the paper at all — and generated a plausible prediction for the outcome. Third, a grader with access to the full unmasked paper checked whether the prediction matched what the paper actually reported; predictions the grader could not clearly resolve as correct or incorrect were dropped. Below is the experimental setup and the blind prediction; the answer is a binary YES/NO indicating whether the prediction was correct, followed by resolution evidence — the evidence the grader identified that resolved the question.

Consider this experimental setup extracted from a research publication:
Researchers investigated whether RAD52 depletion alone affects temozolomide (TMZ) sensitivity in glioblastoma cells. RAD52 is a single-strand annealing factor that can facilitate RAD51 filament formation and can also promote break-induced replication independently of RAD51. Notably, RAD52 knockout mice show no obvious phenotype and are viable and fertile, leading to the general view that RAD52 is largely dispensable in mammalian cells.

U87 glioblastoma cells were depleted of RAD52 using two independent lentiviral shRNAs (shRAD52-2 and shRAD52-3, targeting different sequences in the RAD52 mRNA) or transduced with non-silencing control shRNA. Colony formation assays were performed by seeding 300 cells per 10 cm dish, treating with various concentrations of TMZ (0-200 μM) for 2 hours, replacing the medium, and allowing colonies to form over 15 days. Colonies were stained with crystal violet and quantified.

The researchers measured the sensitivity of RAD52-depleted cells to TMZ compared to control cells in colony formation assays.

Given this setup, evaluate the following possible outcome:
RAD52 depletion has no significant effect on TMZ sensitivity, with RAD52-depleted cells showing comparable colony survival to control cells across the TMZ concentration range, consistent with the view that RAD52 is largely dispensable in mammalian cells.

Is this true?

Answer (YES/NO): NO